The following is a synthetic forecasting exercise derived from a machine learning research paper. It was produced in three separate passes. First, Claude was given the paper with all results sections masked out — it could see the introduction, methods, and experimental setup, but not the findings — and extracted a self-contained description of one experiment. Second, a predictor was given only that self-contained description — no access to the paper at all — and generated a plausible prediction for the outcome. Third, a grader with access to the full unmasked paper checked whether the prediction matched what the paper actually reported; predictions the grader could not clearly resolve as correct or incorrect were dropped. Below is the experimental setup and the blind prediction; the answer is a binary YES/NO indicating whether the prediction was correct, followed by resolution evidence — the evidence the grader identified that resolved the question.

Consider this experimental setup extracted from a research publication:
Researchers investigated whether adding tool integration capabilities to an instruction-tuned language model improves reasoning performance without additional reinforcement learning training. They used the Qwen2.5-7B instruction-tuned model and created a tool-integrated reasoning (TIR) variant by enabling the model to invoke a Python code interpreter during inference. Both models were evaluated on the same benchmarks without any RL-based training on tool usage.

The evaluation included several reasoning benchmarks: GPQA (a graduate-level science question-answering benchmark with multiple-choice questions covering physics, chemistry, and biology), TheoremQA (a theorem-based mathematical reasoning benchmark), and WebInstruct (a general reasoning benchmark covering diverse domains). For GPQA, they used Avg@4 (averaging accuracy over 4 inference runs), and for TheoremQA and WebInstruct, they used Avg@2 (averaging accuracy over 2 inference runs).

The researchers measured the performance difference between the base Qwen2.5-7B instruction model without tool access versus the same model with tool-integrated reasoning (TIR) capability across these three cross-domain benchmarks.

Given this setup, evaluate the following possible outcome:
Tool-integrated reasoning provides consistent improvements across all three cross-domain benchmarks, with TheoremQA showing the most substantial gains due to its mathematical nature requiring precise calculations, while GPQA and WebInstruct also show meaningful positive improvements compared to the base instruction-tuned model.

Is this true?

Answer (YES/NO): NO